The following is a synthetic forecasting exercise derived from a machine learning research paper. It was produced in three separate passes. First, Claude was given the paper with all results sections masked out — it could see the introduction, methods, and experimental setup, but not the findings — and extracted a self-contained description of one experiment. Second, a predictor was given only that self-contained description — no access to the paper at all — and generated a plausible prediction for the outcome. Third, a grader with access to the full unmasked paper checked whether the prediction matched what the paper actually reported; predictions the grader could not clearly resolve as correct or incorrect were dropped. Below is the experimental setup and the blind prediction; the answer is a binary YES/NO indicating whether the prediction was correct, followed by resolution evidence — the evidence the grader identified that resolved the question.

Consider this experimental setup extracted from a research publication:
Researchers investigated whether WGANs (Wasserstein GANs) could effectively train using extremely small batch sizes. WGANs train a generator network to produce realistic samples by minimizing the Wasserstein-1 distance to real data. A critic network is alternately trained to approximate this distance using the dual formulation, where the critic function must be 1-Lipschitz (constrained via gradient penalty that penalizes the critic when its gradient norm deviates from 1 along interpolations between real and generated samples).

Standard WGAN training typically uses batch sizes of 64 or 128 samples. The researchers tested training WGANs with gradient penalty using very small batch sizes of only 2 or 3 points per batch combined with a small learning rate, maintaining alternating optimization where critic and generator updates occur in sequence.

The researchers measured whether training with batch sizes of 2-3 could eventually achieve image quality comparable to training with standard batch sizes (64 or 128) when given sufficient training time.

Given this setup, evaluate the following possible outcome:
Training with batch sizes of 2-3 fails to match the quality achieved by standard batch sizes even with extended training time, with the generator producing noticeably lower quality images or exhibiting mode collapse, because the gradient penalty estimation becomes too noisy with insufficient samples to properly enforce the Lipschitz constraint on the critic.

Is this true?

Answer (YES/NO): NO